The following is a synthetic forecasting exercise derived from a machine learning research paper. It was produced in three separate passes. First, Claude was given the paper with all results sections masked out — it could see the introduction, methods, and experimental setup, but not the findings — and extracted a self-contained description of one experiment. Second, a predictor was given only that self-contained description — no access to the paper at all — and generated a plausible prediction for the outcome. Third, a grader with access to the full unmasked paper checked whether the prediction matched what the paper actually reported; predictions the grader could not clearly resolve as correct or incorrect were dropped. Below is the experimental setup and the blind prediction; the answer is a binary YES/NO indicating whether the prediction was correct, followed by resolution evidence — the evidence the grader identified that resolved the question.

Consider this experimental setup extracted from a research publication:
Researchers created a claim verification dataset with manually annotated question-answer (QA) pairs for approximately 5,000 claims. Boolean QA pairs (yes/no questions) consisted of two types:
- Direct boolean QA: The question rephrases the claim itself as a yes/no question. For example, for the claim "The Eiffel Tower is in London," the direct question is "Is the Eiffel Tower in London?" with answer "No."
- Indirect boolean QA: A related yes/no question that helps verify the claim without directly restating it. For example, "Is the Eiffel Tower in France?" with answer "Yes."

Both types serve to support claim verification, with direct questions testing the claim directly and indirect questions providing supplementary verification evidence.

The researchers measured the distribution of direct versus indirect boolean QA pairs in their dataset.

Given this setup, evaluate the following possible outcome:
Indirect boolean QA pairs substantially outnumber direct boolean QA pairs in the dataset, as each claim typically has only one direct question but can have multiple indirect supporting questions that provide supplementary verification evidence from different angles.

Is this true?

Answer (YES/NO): YES